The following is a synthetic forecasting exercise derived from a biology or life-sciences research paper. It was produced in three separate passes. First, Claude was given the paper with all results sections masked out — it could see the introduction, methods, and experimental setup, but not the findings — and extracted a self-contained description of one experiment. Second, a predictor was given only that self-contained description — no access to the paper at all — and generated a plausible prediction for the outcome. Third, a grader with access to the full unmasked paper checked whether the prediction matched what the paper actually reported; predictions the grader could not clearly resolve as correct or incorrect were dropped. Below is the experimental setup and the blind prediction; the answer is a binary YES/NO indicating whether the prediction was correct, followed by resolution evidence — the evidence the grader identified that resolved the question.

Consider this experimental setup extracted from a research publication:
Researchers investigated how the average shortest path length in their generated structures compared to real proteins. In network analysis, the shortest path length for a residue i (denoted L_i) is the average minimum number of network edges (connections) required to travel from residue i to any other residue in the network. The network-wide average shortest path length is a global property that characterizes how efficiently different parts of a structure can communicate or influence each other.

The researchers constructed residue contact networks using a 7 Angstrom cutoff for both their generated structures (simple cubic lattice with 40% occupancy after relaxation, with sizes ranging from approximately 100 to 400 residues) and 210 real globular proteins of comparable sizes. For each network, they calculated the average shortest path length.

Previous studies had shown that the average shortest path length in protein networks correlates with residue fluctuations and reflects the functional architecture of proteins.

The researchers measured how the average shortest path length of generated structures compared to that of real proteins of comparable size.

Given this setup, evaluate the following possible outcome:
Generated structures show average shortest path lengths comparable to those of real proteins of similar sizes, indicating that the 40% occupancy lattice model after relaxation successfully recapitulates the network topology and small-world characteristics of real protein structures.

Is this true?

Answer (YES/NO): YES